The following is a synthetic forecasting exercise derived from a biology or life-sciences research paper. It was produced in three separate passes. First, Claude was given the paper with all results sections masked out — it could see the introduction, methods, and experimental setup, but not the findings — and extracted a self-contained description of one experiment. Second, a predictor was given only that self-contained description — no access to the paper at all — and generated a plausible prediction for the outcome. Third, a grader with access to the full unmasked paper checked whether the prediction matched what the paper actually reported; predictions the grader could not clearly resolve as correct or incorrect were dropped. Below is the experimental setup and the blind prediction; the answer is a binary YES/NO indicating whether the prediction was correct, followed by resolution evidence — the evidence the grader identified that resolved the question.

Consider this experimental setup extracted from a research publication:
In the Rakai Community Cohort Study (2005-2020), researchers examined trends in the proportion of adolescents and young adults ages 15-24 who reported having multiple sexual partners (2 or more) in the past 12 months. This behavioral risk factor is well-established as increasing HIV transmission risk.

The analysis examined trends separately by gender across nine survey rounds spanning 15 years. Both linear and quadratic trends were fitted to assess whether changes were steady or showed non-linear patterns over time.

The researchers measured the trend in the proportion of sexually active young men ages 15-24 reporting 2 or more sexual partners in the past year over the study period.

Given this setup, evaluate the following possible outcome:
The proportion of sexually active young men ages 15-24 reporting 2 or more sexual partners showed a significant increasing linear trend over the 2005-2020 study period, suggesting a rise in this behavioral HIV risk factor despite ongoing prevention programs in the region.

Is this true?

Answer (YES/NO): NO